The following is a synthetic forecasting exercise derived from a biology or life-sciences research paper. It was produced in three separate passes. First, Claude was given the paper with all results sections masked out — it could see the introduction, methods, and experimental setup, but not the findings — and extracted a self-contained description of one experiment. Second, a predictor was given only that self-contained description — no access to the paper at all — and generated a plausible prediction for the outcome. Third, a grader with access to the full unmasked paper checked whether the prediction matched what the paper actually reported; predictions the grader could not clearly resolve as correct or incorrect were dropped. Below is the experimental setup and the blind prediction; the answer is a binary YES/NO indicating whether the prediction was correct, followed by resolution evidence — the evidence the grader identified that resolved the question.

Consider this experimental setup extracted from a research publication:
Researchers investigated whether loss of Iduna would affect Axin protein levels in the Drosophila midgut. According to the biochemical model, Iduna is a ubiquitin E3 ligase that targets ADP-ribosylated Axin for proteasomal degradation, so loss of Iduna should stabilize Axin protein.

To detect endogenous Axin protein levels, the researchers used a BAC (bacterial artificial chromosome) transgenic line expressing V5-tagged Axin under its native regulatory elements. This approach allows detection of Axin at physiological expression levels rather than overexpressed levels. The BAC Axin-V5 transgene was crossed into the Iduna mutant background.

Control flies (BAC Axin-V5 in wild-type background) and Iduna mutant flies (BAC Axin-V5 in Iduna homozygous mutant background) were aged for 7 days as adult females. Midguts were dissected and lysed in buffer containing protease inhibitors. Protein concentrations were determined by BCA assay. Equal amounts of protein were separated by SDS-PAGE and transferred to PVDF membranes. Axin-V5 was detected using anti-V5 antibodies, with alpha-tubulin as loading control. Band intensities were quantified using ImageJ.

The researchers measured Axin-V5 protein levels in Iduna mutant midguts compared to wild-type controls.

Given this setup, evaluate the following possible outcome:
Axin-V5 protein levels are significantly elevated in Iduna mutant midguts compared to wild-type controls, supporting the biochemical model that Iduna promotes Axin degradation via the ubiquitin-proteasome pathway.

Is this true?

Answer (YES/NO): YES